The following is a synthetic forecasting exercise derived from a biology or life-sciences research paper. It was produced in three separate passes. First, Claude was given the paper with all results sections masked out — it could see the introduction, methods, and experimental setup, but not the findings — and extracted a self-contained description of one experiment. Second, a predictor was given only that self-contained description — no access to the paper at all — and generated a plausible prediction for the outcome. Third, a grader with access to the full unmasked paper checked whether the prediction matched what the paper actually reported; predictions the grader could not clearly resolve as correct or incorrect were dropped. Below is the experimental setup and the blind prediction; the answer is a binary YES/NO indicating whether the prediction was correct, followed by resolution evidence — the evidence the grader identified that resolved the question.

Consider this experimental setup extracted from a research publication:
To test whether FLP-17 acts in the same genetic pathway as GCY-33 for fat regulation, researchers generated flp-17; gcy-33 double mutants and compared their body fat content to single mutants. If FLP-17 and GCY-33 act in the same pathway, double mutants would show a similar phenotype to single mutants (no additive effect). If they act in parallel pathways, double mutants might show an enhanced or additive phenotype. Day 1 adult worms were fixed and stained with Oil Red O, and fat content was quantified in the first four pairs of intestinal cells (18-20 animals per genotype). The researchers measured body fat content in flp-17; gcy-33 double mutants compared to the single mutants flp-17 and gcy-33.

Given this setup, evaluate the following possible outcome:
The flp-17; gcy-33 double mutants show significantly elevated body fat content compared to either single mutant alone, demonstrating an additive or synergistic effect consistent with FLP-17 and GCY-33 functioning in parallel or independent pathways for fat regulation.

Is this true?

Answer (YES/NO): NO